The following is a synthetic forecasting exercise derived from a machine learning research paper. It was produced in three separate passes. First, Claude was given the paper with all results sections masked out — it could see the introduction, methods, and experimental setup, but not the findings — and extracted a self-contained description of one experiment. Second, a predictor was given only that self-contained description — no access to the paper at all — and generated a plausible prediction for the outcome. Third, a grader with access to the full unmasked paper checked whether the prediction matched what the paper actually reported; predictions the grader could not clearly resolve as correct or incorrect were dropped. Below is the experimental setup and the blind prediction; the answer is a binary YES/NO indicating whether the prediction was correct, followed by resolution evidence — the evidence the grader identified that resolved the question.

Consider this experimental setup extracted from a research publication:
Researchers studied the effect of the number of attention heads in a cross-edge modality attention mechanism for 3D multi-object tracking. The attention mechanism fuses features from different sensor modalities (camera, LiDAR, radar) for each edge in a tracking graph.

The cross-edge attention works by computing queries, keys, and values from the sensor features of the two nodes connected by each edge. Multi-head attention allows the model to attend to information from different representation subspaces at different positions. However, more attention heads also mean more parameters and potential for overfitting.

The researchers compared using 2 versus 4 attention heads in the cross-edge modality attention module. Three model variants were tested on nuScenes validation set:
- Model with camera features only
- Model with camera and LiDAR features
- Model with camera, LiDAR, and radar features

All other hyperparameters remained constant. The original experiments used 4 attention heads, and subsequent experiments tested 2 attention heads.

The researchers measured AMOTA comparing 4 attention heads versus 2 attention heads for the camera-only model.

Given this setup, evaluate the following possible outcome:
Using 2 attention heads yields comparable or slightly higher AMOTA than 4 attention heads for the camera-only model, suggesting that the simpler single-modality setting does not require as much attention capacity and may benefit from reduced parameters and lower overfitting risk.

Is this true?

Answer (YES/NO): YES